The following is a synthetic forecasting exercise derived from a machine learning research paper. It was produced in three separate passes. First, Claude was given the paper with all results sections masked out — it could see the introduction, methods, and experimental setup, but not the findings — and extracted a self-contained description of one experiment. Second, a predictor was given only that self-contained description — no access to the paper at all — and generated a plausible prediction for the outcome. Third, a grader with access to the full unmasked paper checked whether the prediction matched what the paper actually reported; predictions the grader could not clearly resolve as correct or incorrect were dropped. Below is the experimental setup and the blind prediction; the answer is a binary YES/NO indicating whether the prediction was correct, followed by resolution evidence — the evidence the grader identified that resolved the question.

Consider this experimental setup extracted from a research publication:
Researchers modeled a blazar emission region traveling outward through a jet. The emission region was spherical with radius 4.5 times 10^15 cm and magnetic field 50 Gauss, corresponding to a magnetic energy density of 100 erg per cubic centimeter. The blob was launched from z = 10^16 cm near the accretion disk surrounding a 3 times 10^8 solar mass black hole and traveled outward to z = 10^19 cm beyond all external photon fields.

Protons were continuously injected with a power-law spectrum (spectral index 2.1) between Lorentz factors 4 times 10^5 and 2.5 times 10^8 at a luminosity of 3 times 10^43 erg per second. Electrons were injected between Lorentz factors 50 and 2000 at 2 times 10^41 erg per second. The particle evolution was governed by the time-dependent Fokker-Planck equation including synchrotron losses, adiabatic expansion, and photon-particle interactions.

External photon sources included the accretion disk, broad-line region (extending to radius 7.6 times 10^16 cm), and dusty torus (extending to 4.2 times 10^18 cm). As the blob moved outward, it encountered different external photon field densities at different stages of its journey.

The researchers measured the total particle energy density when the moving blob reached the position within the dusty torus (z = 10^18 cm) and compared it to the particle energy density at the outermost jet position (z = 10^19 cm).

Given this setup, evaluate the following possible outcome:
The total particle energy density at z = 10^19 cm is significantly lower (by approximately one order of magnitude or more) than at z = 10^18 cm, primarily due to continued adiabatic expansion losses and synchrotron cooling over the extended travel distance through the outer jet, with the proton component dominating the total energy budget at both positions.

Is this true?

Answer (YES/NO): NO